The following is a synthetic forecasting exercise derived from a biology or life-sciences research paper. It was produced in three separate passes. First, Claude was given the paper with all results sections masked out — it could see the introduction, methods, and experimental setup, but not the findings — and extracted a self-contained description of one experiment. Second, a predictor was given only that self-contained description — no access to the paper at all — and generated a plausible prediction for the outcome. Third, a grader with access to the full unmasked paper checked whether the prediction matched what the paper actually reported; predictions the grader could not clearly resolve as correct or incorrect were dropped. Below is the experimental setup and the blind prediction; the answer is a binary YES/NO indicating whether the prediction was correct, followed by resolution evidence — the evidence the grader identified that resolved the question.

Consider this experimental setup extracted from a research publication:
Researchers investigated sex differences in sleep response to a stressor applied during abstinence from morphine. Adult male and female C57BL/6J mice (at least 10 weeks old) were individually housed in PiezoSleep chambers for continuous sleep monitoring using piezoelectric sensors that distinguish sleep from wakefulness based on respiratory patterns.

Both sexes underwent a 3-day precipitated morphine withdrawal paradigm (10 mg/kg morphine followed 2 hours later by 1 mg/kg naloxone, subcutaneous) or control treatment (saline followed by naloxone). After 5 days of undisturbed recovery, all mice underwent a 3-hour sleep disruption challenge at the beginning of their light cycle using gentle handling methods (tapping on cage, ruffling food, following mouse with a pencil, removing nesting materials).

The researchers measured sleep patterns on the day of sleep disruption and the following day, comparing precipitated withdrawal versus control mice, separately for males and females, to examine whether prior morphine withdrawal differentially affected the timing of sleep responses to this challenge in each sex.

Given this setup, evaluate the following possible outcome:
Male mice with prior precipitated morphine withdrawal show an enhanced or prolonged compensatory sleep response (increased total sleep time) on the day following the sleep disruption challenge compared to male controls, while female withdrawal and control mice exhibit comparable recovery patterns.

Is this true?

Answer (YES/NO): NO